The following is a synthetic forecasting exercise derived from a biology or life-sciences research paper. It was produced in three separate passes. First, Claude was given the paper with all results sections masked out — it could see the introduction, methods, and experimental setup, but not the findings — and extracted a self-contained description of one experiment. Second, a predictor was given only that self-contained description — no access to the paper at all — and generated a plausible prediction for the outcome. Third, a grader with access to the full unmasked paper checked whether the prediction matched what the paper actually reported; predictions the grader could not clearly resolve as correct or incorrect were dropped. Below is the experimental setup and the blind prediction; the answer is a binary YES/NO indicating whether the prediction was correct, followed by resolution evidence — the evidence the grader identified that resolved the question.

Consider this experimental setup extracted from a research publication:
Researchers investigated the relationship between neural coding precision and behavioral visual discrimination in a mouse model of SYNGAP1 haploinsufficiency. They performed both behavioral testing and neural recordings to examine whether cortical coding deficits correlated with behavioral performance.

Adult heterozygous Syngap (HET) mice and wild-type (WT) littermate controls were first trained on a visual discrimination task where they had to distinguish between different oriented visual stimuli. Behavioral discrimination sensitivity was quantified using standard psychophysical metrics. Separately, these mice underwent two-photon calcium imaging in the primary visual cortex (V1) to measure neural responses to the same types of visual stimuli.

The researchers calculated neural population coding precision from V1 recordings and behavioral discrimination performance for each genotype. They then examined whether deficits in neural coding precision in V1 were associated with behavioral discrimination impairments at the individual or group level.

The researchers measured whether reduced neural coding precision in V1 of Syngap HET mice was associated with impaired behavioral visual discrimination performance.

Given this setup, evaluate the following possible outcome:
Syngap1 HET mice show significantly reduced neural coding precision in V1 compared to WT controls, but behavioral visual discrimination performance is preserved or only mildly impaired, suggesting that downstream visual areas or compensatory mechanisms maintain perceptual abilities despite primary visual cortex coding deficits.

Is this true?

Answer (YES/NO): NO